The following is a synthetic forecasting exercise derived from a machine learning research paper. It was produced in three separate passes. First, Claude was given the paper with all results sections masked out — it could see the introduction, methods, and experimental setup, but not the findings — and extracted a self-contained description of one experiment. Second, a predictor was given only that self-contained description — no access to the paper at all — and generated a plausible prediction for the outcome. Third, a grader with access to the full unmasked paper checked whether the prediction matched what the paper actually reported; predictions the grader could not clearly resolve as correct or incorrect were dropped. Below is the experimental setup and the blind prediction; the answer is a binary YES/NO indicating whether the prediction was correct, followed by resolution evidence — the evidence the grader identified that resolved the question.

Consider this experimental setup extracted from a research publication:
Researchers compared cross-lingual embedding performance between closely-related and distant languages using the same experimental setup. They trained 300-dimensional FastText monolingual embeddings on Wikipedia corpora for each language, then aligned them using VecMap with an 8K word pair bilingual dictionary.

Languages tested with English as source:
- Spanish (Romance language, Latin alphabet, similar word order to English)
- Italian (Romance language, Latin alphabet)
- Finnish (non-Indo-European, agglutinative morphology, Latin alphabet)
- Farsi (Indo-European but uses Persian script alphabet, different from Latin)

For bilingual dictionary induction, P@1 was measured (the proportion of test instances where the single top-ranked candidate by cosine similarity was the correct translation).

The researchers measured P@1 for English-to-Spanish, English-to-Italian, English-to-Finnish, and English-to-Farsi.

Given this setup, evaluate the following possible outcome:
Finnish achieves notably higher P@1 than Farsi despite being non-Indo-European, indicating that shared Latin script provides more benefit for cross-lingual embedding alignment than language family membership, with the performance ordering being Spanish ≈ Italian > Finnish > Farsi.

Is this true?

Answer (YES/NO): NO